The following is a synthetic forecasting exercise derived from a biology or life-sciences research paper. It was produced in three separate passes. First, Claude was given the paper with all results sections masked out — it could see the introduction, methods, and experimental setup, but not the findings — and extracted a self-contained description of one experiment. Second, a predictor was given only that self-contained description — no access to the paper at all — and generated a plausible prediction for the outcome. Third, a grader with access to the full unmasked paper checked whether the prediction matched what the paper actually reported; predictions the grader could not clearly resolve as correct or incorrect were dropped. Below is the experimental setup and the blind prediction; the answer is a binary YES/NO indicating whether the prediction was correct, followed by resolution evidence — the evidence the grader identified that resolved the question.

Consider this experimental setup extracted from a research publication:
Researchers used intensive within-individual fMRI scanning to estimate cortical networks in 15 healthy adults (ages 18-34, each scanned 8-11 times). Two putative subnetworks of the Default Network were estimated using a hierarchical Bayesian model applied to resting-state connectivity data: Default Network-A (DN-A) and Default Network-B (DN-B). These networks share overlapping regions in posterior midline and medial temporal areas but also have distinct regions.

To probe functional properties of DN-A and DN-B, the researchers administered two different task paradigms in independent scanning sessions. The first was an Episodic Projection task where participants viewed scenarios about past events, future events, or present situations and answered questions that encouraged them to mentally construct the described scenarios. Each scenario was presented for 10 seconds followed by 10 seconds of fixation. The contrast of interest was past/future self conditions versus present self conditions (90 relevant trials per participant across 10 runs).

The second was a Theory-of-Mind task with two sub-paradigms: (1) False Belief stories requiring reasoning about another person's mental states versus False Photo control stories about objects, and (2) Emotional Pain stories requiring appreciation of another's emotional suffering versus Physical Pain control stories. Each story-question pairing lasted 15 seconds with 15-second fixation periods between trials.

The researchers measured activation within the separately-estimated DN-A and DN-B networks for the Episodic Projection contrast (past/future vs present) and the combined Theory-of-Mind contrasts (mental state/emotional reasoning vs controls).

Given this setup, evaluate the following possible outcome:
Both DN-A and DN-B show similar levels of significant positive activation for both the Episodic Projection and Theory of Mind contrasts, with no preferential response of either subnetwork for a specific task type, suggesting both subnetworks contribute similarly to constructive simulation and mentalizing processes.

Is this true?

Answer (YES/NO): NO